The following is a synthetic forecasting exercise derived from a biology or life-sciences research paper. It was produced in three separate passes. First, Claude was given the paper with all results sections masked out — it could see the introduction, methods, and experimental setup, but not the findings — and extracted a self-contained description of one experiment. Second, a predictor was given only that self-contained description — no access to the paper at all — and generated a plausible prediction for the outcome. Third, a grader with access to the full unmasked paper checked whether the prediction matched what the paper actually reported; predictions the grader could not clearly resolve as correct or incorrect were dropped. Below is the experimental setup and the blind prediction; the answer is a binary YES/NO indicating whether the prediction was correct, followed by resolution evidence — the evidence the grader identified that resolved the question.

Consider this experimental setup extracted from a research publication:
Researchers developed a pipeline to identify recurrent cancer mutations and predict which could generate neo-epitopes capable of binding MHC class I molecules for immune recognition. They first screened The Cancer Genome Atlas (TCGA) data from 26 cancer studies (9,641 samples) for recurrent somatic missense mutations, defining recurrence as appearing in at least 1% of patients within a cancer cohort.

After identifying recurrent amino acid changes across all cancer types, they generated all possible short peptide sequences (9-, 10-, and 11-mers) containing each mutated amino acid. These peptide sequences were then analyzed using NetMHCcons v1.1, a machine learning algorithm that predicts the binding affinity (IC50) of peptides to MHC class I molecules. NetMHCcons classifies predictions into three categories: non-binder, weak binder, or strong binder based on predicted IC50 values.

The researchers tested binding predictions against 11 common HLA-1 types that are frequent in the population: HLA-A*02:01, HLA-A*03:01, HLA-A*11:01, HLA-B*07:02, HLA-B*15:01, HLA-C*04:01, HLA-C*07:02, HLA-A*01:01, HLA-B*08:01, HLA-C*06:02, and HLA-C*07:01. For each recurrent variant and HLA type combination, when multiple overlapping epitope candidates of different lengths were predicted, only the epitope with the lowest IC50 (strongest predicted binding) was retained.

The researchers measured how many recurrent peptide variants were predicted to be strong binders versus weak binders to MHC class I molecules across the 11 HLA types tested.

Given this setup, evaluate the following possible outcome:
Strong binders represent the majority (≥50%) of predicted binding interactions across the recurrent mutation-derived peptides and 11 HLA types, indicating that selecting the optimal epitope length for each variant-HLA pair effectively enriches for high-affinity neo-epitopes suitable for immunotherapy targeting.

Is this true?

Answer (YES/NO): NO